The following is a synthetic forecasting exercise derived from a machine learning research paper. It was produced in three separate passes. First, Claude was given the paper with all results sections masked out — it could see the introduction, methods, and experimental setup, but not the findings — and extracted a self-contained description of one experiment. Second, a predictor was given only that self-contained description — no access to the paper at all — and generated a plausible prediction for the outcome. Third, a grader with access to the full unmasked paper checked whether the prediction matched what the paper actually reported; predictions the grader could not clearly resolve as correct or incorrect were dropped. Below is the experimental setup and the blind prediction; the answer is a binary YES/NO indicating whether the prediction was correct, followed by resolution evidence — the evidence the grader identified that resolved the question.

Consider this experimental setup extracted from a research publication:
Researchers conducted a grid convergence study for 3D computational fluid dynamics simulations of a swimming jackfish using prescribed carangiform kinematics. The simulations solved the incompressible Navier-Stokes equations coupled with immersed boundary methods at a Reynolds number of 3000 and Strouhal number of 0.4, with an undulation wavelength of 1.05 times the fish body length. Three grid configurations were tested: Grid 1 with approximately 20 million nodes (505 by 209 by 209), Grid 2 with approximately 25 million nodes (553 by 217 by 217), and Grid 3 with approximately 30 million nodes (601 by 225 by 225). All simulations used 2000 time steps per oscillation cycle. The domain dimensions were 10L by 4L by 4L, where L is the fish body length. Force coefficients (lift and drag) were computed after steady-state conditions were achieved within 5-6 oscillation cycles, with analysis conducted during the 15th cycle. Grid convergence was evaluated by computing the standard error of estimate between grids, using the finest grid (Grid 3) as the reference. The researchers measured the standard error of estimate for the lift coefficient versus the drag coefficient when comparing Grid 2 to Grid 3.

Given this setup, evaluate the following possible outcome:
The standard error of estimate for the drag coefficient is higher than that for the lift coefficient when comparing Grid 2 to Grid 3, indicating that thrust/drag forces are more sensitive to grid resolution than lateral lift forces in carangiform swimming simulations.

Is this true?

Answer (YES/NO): NO